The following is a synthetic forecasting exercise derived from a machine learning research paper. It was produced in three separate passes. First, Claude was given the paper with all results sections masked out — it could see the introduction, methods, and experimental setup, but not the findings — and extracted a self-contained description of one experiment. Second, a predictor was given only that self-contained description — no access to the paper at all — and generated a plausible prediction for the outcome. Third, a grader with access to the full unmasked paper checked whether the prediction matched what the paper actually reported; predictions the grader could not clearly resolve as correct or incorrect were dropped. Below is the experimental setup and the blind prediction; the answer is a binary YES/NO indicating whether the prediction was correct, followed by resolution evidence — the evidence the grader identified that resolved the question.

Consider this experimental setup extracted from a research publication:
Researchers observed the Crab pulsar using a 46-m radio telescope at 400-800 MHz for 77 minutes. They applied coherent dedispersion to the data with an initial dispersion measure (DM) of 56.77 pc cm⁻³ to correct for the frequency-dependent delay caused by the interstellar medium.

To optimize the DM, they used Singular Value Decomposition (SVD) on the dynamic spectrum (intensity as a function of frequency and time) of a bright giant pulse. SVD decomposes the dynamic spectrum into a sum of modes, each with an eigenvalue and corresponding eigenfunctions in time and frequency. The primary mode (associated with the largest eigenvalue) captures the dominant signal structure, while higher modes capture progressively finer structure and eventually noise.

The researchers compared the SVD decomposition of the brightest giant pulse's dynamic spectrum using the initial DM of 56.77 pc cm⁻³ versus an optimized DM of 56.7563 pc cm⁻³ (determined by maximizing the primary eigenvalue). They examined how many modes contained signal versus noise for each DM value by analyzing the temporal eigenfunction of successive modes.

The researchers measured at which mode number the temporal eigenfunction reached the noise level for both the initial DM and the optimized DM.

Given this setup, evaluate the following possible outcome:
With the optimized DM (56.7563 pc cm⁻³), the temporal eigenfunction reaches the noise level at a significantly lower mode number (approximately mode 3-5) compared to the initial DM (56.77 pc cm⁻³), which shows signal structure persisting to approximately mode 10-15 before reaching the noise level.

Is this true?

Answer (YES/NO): NO